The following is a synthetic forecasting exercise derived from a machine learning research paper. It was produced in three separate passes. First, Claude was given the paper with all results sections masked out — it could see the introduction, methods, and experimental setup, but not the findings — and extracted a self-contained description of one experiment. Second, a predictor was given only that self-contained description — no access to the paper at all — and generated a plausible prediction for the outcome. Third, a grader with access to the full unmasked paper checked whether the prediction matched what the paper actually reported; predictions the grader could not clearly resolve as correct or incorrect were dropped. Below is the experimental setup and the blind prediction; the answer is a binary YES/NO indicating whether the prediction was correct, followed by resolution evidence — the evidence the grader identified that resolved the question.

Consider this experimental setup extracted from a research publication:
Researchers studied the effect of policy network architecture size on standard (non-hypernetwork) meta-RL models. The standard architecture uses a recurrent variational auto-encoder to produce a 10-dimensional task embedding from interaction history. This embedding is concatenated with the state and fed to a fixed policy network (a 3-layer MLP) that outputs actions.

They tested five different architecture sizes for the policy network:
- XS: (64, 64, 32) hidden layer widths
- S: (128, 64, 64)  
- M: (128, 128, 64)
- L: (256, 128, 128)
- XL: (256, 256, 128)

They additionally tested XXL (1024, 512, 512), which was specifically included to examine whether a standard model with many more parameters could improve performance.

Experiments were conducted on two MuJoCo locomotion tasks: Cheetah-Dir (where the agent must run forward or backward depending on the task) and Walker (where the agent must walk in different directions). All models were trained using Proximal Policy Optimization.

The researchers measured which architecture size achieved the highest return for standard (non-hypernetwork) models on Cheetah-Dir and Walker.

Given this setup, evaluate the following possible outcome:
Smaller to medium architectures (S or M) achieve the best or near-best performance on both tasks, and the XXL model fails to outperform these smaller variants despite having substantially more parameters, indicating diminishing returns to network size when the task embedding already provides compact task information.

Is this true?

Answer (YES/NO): NO